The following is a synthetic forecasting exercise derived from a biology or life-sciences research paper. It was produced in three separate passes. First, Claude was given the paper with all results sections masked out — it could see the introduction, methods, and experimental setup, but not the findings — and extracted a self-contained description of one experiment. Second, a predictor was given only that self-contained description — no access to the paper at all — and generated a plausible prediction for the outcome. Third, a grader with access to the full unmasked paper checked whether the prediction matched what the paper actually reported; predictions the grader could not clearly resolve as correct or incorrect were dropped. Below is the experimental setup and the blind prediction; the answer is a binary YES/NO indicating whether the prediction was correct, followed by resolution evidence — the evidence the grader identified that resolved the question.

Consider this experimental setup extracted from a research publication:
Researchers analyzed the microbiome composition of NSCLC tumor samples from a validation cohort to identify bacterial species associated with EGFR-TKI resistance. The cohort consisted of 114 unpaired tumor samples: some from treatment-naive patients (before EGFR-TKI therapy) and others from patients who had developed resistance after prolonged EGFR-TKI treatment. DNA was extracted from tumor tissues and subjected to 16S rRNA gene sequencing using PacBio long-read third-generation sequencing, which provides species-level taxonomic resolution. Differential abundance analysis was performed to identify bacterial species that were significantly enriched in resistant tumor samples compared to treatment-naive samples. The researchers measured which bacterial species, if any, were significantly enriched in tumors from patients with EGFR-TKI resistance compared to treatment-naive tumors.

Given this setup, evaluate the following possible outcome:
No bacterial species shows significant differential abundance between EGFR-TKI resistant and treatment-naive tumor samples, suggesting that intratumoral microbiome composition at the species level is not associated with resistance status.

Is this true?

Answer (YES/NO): NO